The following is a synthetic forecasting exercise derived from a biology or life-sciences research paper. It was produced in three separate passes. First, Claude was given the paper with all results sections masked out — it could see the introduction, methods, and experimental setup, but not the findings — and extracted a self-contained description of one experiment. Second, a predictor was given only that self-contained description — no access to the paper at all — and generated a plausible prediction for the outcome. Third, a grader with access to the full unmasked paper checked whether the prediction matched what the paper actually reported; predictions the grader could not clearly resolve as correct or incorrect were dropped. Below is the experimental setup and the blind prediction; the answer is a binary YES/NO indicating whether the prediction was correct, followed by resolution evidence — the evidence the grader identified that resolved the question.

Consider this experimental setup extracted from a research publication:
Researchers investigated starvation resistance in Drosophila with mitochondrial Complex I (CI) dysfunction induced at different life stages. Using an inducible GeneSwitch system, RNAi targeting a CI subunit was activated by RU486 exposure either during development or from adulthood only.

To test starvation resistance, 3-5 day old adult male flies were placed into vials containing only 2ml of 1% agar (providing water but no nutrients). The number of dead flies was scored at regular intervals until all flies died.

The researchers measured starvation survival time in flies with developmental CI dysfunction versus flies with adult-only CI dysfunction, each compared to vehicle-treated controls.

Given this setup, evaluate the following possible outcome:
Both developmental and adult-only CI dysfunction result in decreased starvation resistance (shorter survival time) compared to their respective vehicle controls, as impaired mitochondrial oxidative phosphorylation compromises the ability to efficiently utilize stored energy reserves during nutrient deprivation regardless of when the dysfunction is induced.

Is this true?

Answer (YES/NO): NO